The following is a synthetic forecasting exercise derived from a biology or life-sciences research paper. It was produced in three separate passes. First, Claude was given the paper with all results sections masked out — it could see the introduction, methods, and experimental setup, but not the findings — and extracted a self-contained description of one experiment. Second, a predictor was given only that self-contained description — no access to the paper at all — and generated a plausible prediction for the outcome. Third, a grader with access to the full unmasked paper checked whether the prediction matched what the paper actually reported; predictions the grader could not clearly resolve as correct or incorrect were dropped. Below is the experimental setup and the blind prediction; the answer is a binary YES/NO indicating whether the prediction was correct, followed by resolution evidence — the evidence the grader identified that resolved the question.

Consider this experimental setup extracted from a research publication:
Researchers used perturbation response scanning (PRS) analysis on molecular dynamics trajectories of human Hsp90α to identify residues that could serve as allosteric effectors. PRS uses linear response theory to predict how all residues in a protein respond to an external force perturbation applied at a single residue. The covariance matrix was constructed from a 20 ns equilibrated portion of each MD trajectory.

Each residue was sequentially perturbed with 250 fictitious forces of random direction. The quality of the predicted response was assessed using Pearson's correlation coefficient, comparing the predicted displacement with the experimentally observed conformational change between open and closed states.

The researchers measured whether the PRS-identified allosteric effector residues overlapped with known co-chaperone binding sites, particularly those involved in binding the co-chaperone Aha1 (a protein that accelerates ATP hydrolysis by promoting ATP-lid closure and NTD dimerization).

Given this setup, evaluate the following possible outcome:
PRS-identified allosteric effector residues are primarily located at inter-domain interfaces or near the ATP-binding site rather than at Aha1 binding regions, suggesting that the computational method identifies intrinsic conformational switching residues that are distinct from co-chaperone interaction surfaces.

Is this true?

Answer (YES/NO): NO